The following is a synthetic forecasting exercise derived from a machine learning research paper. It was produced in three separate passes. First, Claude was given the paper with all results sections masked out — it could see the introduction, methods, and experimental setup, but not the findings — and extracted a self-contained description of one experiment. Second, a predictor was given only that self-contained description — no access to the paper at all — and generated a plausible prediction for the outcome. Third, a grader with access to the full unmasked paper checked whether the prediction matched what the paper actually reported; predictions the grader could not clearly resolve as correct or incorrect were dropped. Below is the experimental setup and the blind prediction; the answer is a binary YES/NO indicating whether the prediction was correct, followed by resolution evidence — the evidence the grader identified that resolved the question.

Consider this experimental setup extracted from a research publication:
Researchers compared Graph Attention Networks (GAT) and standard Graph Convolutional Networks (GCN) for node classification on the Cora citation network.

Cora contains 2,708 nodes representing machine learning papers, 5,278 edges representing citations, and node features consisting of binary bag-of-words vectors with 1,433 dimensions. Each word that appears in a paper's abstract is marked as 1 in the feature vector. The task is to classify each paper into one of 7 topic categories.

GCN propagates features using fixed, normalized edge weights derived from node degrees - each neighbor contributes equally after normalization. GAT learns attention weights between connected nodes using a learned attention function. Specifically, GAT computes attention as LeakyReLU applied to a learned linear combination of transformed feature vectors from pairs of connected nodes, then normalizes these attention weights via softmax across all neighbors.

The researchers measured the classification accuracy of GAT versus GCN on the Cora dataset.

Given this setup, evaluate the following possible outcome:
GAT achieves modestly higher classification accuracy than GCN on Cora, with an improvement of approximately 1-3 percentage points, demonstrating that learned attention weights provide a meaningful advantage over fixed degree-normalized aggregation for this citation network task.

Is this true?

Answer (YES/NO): NO